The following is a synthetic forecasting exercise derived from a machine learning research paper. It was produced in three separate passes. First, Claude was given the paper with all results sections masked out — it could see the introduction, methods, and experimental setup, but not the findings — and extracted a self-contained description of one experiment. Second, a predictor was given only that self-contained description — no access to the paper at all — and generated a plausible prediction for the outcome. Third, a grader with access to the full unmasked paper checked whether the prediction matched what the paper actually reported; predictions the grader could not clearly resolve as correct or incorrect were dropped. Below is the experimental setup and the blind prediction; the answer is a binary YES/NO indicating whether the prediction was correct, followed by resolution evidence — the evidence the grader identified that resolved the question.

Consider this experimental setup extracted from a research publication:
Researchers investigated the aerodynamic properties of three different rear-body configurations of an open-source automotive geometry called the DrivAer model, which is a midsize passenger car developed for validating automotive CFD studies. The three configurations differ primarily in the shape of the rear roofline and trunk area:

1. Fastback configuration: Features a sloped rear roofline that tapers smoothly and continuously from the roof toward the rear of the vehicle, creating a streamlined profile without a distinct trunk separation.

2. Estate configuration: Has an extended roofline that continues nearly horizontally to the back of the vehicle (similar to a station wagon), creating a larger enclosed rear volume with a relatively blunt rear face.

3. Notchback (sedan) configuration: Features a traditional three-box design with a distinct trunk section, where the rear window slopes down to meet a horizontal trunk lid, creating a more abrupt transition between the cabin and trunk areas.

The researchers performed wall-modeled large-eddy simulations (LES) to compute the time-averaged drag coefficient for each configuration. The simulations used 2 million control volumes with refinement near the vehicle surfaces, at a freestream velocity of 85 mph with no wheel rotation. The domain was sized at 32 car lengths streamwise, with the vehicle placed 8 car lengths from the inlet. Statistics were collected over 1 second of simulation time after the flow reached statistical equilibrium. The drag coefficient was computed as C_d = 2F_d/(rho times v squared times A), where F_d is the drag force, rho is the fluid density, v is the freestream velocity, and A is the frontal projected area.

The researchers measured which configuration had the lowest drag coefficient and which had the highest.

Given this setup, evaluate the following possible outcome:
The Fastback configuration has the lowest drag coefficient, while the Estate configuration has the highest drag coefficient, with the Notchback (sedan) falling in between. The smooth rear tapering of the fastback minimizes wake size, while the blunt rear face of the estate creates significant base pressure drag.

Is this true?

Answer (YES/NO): YES